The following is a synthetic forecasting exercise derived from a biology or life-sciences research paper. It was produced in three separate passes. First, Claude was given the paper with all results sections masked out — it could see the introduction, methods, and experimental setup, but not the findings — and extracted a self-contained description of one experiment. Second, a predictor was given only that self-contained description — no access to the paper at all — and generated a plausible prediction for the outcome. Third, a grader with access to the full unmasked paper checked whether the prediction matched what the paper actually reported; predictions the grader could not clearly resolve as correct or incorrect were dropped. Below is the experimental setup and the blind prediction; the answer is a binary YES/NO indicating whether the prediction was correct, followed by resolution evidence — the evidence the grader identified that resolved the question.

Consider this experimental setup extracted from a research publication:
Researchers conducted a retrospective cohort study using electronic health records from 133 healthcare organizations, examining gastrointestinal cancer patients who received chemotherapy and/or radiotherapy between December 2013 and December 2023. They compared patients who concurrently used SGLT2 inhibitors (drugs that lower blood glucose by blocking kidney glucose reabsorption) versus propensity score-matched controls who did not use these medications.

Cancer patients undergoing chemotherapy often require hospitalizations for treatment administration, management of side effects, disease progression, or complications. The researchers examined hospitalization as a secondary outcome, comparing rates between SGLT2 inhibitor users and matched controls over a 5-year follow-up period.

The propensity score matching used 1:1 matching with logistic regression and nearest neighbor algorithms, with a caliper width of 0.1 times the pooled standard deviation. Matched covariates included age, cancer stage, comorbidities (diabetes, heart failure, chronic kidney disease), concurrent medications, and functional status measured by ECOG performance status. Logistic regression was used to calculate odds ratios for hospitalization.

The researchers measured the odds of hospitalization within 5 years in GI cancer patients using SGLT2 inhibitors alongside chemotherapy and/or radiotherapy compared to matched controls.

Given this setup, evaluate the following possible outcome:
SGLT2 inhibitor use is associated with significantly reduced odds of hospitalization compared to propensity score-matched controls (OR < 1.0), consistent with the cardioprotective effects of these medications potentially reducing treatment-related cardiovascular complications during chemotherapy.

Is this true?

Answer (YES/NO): YES